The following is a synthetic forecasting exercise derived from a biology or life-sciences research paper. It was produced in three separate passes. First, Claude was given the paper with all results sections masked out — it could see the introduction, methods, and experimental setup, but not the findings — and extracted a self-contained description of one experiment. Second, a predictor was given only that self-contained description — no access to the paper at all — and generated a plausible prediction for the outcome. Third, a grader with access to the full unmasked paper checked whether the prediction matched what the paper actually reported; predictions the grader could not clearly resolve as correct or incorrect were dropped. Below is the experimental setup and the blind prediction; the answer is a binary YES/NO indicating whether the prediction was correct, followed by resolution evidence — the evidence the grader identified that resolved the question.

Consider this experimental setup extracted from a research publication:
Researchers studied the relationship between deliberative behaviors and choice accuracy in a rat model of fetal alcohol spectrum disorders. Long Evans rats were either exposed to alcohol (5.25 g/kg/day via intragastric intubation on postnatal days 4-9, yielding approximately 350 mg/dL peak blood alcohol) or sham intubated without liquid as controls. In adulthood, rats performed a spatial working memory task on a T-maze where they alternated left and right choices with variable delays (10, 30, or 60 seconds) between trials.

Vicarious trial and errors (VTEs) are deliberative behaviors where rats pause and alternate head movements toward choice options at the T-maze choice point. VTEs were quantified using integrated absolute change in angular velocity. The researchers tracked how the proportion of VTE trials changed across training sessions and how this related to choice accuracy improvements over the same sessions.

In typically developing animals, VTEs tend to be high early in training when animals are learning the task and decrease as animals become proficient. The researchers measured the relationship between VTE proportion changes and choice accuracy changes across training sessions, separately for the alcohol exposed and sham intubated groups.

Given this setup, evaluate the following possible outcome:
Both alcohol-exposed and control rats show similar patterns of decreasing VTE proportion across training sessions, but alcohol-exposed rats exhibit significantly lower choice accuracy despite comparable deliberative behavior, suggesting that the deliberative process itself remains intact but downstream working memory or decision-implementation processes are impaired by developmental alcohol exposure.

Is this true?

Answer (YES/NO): NO